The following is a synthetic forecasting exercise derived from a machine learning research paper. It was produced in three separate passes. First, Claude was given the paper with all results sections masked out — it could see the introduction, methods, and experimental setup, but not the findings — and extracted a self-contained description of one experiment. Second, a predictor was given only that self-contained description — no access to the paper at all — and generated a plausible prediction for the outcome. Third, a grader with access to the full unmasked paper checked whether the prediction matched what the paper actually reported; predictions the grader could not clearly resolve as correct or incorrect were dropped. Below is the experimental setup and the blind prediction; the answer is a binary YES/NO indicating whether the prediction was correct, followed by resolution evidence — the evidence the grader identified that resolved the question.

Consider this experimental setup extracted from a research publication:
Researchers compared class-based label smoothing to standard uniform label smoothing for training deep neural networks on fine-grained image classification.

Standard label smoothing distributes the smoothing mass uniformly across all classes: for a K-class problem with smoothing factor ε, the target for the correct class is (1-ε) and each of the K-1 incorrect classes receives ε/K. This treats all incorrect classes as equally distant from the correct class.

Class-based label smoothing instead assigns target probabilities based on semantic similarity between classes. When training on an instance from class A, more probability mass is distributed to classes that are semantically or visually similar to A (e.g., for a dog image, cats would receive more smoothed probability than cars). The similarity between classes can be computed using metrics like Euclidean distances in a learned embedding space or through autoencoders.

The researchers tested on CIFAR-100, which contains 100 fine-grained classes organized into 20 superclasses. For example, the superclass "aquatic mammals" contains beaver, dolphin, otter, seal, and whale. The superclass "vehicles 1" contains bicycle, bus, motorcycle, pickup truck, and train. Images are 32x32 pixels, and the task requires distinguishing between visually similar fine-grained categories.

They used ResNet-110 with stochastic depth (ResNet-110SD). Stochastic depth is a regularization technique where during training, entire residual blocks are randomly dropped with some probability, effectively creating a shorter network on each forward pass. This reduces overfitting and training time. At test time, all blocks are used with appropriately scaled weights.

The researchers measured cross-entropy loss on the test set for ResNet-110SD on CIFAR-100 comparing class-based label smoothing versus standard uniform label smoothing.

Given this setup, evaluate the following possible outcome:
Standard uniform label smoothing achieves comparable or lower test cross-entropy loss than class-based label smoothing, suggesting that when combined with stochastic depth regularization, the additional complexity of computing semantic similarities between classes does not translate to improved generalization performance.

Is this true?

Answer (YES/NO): NO